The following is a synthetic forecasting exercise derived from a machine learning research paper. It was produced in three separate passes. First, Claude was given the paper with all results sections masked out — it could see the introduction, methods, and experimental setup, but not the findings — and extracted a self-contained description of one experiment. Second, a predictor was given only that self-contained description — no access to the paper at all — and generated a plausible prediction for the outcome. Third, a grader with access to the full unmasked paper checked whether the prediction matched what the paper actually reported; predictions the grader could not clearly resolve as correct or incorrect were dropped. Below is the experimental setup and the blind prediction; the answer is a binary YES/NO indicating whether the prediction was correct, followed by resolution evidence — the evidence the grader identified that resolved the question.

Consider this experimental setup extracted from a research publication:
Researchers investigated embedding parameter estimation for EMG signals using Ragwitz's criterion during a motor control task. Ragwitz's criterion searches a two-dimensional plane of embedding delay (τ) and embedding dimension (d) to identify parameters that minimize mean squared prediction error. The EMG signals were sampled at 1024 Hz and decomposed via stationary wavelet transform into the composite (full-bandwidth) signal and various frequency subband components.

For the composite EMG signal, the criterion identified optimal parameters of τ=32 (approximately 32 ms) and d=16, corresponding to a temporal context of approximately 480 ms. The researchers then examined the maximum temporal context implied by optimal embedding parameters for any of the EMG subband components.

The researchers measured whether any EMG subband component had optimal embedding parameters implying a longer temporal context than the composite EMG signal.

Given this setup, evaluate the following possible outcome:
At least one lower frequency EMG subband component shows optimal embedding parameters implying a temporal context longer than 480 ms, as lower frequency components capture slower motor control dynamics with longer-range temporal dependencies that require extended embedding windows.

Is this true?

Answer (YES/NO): NO